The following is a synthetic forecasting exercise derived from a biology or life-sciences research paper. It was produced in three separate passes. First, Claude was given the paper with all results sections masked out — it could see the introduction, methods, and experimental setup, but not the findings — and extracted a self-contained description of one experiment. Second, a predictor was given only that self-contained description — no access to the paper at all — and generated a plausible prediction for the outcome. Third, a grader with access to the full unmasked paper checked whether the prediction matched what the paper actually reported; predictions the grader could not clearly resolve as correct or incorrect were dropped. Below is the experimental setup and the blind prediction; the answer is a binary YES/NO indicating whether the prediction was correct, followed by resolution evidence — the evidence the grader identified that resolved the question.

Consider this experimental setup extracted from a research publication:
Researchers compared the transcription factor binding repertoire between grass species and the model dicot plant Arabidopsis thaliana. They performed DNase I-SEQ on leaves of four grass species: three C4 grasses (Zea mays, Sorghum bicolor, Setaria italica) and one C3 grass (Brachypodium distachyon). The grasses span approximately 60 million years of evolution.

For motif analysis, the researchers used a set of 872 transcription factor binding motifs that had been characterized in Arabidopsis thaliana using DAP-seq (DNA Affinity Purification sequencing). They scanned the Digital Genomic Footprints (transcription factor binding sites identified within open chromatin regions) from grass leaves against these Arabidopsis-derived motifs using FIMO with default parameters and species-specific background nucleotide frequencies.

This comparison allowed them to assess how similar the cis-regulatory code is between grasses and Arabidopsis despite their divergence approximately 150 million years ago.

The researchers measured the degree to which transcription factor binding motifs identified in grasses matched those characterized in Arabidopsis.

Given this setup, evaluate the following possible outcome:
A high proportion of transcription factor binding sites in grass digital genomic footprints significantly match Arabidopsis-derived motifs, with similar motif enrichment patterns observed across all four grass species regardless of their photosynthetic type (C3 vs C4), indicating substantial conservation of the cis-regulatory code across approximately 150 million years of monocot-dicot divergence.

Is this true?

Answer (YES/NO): NO